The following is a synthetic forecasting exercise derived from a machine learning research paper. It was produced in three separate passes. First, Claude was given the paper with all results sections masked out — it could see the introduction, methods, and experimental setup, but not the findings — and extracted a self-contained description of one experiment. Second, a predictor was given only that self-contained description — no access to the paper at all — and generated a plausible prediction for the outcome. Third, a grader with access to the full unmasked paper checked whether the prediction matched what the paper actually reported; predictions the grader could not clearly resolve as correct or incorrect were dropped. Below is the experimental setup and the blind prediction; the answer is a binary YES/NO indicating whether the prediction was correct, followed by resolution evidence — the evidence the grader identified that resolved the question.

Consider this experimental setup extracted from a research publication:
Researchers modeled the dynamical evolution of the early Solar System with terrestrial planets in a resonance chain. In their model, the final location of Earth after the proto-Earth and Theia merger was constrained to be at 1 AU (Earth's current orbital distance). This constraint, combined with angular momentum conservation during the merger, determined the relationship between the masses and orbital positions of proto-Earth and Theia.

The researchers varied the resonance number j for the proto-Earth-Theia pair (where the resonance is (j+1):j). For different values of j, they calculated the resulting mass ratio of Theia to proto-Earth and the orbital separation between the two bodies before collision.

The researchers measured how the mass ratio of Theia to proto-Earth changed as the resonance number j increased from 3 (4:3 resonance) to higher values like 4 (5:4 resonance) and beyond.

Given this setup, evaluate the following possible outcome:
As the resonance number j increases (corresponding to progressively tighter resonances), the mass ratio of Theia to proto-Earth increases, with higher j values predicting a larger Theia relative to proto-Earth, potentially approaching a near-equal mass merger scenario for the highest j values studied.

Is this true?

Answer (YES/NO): YES